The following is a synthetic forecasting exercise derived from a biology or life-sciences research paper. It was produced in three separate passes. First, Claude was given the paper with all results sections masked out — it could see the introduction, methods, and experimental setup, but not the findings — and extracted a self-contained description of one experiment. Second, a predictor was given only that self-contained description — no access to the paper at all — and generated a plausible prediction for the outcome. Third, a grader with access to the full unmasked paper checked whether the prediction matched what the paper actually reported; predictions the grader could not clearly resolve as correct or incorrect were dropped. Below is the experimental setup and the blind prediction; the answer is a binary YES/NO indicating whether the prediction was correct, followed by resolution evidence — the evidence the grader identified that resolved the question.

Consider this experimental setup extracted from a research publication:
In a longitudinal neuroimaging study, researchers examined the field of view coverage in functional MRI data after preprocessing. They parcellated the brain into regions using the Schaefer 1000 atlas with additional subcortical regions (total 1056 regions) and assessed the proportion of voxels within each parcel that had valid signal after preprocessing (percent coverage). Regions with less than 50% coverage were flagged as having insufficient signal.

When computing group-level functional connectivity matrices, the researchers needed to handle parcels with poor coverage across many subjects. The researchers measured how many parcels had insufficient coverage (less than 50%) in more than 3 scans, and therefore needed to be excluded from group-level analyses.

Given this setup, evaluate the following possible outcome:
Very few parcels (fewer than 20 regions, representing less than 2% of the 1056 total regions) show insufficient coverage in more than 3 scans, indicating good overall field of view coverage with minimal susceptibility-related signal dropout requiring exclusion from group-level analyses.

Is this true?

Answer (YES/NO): YES